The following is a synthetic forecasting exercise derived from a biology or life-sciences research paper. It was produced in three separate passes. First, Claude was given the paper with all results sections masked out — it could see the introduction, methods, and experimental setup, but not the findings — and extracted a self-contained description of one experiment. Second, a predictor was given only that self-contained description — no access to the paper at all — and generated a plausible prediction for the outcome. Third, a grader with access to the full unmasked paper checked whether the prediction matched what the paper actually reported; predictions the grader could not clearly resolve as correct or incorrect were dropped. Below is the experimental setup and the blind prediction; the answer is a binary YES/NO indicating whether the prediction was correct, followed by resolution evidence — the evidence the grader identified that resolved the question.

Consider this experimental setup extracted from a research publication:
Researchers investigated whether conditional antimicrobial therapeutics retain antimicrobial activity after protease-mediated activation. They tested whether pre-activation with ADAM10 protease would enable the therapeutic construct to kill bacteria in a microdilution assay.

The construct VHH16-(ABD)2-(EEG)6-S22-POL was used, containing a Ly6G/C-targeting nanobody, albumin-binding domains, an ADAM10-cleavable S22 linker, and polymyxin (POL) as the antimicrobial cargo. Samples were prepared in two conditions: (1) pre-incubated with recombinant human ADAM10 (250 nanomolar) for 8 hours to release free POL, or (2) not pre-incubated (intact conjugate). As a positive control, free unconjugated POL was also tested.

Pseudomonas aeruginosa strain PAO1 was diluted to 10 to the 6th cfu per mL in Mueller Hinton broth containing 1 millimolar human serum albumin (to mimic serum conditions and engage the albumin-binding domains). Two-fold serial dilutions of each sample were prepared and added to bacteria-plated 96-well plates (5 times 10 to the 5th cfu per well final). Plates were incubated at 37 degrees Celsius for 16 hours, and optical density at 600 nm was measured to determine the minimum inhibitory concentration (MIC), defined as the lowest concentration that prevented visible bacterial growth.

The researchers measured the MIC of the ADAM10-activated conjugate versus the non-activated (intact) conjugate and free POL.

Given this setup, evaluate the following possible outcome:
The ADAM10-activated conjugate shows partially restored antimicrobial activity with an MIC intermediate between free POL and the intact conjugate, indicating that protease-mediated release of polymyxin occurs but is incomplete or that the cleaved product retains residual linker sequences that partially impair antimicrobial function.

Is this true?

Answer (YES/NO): NO